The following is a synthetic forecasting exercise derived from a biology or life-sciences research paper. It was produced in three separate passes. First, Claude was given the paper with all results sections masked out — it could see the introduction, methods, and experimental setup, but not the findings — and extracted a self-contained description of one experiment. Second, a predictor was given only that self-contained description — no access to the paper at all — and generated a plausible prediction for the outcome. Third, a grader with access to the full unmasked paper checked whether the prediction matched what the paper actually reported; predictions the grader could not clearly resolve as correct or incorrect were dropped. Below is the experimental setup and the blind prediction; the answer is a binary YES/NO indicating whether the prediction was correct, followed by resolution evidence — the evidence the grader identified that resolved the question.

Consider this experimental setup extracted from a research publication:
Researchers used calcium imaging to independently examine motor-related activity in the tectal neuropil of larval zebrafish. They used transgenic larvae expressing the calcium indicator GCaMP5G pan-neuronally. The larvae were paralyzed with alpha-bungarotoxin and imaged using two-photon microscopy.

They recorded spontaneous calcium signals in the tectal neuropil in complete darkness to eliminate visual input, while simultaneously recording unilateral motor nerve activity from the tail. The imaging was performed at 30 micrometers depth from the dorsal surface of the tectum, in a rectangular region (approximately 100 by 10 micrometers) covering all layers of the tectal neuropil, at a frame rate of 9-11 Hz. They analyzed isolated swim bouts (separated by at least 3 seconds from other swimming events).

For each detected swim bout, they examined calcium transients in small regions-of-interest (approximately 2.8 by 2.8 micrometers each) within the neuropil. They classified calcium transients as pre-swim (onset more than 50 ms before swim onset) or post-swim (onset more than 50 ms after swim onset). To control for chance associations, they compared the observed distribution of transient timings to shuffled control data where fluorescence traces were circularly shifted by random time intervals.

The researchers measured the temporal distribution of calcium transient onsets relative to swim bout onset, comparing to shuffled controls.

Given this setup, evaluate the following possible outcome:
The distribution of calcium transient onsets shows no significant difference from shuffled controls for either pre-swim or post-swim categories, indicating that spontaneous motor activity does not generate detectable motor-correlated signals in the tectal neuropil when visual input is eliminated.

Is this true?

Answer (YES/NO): NO